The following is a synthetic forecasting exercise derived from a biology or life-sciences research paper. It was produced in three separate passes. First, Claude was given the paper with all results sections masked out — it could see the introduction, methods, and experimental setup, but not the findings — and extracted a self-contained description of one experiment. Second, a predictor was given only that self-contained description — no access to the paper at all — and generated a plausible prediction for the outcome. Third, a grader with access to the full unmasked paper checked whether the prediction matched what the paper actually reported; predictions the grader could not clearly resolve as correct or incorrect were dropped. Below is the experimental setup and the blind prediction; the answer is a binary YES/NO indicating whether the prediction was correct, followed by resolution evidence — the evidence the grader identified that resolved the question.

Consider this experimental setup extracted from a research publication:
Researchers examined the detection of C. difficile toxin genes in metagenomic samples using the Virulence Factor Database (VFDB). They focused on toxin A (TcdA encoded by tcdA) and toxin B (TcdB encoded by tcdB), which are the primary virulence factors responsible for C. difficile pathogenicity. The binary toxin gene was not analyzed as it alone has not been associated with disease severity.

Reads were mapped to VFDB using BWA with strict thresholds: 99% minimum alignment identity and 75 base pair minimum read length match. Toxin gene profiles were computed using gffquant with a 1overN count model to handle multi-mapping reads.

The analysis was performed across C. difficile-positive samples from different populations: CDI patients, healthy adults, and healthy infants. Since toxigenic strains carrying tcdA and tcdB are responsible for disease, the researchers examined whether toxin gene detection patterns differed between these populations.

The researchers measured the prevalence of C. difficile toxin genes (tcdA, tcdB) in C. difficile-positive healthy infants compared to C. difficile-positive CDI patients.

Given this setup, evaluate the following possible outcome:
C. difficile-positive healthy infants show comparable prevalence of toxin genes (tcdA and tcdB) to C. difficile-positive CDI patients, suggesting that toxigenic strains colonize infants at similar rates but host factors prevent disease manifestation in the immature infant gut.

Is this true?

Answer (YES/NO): NO